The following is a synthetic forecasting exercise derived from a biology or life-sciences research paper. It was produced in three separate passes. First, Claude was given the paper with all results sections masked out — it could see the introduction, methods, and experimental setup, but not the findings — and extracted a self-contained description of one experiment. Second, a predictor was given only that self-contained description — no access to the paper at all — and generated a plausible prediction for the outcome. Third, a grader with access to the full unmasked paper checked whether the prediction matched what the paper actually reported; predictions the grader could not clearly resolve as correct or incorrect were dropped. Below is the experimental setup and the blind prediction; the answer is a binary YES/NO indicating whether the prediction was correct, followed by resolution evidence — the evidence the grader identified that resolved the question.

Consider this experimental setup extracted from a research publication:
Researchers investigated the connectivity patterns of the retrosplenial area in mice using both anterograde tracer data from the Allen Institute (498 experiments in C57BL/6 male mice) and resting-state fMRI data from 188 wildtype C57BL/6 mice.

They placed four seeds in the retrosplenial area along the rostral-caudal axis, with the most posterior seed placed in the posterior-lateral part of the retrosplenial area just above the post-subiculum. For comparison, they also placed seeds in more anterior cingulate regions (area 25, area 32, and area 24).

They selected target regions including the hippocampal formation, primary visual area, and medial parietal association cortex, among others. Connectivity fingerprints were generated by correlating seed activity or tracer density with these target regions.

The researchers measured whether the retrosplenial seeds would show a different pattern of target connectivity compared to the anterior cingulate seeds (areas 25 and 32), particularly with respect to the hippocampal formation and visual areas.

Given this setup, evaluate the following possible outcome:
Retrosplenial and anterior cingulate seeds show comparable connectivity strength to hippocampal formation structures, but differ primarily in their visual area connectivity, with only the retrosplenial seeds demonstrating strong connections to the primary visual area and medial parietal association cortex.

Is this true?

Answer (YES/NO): NO